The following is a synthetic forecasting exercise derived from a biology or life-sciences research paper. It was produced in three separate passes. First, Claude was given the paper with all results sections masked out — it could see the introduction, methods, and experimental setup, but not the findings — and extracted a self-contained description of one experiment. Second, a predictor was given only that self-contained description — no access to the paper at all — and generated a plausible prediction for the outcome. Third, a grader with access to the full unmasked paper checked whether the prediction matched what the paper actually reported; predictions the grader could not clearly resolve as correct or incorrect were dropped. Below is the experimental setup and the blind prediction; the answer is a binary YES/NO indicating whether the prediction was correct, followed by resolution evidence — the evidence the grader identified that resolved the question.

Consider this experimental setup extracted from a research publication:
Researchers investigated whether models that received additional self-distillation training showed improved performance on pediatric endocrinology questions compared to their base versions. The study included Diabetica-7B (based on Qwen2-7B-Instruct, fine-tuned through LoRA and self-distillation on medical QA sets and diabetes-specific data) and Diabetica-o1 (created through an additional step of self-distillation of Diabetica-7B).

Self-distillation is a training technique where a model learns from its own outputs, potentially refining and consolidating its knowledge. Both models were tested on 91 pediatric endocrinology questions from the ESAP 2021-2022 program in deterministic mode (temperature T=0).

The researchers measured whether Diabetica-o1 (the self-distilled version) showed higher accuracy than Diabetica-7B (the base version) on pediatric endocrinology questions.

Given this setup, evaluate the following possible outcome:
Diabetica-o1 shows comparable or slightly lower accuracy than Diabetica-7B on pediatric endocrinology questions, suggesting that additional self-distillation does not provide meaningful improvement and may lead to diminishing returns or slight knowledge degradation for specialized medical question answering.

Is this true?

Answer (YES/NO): NO